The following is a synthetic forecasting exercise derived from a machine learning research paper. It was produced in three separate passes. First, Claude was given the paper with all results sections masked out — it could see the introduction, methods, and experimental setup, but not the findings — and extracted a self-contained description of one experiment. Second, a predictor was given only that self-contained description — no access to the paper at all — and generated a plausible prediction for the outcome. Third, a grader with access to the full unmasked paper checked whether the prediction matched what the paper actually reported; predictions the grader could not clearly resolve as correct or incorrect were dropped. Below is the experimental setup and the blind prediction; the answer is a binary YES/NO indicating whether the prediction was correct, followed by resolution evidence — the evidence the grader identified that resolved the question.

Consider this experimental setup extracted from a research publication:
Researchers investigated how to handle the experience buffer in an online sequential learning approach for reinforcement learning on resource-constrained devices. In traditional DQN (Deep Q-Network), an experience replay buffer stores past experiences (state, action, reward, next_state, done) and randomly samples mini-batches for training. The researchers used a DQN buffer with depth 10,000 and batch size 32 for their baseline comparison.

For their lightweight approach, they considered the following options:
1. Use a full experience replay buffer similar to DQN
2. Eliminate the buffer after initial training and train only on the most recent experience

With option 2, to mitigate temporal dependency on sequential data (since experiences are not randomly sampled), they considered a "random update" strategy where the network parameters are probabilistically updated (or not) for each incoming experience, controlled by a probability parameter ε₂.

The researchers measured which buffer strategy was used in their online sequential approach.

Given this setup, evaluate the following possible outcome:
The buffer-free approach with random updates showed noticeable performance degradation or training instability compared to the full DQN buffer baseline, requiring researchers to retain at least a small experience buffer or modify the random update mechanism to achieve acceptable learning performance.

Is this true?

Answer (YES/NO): NO